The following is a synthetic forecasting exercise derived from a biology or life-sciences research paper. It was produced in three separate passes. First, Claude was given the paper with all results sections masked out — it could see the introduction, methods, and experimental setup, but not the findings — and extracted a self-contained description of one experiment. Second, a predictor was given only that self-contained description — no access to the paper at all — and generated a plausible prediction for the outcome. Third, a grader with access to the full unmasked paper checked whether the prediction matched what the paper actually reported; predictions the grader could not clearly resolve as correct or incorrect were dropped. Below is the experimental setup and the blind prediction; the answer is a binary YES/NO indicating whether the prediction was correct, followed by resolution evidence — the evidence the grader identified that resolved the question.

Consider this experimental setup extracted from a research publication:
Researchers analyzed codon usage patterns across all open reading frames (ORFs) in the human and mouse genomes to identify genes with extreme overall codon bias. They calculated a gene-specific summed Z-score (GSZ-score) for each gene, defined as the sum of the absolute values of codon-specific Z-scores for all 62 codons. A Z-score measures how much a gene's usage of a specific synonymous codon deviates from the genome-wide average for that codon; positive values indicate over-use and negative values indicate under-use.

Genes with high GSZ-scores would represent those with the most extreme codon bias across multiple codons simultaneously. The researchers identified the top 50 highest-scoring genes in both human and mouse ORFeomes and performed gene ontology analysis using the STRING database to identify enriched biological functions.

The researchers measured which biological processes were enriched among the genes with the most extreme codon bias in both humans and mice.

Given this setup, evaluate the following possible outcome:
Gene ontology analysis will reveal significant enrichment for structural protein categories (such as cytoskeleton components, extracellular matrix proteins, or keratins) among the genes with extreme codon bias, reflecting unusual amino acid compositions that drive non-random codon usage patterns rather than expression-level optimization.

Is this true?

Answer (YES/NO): NO